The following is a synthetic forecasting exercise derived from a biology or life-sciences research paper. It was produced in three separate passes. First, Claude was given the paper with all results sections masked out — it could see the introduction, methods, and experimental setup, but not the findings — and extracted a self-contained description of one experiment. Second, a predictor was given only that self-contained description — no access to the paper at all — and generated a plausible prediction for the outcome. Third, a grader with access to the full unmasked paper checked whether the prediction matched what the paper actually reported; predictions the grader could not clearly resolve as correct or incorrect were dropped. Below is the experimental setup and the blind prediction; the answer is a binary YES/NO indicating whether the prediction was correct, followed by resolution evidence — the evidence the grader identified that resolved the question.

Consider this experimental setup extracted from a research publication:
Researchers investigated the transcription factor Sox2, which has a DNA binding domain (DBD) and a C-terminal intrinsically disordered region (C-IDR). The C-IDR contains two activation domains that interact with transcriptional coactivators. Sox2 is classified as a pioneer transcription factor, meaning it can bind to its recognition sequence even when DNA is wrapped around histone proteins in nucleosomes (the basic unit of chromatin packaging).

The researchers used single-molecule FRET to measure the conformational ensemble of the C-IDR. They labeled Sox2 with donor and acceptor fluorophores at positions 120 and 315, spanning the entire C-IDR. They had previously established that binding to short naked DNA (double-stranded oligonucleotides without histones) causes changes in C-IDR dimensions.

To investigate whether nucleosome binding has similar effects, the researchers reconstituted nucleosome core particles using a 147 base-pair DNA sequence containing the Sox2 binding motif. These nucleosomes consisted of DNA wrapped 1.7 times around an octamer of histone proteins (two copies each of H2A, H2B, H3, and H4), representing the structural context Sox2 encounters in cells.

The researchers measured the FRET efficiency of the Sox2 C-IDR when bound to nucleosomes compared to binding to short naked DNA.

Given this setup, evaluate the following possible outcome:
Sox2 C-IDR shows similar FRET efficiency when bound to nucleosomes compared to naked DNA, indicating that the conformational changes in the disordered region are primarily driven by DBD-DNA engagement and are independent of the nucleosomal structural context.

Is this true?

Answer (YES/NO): YES